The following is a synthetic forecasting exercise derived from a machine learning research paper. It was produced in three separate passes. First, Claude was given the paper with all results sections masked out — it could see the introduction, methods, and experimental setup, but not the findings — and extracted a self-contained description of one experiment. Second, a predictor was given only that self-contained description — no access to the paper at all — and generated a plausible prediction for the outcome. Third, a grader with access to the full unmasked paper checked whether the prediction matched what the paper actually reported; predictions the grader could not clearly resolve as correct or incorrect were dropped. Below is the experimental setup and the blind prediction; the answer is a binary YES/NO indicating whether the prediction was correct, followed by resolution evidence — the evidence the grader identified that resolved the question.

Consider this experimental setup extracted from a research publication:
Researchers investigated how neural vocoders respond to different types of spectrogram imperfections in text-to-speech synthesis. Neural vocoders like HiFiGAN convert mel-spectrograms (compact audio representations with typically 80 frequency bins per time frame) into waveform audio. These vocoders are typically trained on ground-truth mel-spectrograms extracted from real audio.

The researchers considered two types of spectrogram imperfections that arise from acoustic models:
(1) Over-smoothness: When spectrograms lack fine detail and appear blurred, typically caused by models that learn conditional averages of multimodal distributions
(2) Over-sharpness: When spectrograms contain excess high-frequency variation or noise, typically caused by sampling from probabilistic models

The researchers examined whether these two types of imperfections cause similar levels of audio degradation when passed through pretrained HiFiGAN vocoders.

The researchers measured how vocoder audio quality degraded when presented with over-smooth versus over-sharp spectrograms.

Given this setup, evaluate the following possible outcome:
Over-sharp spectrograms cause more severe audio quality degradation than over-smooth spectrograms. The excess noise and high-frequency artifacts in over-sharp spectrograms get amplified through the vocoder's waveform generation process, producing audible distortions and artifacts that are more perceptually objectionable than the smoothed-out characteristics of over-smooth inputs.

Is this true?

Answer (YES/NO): NO